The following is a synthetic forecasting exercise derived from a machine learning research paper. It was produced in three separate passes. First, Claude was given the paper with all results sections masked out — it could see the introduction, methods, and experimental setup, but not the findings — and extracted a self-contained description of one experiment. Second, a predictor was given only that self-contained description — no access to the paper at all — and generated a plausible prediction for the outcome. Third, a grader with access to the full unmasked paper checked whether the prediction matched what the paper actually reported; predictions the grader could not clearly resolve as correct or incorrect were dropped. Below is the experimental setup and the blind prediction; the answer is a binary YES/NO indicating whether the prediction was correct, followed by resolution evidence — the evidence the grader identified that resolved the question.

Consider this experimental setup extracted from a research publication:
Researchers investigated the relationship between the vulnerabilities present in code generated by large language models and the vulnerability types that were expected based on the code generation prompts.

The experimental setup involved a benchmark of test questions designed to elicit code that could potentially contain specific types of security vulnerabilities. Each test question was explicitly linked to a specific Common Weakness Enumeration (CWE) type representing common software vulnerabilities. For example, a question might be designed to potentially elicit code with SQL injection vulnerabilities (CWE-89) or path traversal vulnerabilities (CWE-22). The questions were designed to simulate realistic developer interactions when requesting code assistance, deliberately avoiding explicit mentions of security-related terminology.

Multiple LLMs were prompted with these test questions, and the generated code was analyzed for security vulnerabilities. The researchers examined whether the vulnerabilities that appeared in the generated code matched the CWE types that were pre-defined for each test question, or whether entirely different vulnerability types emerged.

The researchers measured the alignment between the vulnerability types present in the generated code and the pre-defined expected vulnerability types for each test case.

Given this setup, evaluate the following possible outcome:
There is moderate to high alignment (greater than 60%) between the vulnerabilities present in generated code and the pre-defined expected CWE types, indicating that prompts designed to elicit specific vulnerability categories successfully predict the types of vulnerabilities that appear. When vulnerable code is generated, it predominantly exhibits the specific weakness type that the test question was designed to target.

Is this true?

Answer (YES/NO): YES